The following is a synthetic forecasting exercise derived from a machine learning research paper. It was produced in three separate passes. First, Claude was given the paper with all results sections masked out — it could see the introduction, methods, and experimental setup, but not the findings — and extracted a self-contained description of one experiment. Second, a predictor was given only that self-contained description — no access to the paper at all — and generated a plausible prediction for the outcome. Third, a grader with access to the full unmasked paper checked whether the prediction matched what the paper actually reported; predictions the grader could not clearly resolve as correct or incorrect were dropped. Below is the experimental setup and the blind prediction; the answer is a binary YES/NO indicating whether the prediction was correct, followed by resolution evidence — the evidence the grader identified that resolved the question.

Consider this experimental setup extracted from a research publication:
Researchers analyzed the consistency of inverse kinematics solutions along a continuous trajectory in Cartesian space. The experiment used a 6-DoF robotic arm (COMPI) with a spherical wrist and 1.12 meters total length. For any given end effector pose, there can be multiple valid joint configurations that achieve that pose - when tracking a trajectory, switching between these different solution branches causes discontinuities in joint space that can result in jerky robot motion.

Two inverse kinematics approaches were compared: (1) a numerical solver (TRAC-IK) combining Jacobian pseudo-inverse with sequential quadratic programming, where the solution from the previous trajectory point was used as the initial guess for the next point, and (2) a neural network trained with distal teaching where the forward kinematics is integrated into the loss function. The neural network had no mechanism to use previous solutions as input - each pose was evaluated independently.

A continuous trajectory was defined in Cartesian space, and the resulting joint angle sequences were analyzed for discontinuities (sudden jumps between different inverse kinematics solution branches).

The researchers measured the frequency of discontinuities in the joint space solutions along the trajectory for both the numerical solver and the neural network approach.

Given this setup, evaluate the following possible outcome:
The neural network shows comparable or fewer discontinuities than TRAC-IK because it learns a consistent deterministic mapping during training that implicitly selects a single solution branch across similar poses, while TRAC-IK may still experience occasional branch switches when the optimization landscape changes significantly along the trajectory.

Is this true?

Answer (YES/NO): YES